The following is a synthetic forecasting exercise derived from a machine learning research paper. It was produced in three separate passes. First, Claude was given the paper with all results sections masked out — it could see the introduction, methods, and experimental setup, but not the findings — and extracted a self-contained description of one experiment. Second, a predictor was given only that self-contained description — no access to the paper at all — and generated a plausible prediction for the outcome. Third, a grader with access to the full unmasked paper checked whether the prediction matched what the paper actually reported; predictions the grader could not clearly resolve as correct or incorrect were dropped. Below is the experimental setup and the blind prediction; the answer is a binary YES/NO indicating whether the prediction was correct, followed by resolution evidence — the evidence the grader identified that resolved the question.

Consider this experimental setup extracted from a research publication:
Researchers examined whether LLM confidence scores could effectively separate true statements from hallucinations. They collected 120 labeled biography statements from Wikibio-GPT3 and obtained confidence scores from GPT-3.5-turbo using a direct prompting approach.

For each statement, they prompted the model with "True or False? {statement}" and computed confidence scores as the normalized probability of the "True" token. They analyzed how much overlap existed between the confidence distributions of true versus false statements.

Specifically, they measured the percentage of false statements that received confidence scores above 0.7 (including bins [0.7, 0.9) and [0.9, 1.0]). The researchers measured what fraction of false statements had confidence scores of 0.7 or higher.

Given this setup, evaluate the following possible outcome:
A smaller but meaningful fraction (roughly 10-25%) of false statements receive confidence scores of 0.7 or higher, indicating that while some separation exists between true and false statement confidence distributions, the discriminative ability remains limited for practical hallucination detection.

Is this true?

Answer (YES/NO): NO